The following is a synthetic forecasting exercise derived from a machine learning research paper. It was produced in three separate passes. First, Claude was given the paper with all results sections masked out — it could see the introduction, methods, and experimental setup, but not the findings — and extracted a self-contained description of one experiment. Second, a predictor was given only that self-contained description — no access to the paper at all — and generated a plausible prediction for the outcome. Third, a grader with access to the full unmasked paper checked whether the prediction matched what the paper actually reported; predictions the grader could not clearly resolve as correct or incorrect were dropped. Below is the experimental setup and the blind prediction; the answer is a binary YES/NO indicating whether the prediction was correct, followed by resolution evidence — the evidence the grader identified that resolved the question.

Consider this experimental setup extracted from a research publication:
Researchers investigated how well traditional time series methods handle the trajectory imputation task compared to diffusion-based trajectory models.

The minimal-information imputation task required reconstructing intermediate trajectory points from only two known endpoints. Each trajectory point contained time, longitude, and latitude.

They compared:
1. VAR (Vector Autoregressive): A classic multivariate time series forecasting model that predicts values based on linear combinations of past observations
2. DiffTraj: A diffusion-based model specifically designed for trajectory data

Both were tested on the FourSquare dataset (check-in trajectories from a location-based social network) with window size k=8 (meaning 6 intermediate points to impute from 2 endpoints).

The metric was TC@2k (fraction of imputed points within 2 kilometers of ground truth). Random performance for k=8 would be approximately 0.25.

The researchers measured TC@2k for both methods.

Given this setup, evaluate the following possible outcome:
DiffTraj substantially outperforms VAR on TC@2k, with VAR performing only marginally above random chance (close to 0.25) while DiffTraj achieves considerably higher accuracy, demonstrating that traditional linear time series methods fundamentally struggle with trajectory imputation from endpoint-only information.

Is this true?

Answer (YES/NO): NO